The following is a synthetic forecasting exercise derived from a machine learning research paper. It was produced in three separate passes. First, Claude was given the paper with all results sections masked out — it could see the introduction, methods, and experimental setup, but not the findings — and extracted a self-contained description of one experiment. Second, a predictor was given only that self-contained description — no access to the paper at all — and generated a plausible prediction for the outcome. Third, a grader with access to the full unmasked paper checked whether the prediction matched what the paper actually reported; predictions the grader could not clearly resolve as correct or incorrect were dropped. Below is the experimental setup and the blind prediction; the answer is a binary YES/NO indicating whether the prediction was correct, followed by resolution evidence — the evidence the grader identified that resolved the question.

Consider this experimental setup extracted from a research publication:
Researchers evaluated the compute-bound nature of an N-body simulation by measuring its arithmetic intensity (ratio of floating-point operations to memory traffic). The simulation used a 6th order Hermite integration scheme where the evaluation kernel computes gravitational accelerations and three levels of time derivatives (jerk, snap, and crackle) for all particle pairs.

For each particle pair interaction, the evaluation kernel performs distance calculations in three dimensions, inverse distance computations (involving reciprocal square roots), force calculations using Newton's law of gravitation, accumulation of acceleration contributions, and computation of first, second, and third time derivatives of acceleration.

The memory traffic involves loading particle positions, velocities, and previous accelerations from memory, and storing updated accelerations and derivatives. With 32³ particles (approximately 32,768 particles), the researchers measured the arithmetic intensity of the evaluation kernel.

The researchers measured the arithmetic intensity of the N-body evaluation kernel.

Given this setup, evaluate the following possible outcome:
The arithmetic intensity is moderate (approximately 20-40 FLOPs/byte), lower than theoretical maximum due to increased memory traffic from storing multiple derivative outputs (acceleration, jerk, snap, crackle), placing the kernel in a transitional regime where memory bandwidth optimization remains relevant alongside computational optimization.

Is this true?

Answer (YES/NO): NO